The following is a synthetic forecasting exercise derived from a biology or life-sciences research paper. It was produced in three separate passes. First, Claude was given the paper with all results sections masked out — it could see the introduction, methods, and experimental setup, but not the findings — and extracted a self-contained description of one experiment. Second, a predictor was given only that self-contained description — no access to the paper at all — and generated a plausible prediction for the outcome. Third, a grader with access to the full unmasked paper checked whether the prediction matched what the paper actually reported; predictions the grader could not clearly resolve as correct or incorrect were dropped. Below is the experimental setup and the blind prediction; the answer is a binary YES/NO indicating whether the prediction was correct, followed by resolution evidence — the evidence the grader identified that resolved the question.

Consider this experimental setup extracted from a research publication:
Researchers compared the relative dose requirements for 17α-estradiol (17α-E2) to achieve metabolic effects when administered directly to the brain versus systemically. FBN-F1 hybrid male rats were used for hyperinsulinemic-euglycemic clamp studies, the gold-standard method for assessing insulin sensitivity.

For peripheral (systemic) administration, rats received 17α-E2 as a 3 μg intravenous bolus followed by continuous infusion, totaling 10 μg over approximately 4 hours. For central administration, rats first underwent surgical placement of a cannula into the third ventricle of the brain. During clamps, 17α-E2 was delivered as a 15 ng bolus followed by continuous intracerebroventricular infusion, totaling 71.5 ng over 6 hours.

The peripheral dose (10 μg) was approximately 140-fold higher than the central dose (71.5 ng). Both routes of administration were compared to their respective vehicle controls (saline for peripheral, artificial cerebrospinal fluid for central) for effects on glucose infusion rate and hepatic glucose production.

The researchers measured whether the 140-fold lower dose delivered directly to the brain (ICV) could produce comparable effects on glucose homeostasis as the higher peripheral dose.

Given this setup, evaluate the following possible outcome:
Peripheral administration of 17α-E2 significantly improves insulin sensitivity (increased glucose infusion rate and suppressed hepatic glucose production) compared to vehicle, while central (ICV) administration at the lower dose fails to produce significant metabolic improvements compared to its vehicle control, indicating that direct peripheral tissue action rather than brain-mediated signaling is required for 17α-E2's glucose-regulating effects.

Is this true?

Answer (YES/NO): NO